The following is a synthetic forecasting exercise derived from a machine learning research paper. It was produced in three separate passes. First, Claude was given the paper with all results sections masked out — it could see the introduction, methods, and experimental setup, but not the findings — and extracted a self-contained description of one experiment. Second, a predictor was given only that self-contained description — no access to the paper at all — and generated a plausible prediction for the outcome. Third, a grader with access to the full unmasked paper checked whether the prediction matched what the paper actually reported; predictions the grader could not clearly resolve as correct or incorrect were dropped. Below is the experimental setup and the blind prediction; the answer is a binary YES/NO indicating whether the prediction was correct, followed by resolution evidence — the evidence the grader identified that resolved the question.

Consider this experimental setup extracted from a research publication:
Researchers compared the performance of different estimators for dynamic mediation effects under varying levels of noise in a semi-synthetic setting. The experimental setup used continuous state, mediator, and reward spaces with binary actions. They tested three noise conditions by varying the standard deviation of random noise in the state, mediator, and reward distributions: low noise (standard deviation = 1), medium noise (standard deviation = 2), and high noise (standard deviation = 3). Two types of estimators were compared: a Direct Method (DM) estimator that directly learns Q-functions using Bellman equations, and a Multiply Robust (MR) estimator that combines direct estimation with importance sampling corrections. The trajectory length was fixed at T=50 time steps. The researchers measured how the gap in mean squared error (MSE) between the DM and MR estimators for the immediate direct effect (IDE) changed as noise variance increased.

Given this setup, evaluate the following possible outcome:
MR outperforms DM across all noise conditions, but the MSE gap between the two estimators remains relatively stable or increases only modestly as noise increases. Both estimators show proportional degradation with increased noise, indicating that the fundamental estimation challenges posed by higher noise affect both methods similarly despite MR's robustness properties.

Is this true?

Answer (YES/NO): NO